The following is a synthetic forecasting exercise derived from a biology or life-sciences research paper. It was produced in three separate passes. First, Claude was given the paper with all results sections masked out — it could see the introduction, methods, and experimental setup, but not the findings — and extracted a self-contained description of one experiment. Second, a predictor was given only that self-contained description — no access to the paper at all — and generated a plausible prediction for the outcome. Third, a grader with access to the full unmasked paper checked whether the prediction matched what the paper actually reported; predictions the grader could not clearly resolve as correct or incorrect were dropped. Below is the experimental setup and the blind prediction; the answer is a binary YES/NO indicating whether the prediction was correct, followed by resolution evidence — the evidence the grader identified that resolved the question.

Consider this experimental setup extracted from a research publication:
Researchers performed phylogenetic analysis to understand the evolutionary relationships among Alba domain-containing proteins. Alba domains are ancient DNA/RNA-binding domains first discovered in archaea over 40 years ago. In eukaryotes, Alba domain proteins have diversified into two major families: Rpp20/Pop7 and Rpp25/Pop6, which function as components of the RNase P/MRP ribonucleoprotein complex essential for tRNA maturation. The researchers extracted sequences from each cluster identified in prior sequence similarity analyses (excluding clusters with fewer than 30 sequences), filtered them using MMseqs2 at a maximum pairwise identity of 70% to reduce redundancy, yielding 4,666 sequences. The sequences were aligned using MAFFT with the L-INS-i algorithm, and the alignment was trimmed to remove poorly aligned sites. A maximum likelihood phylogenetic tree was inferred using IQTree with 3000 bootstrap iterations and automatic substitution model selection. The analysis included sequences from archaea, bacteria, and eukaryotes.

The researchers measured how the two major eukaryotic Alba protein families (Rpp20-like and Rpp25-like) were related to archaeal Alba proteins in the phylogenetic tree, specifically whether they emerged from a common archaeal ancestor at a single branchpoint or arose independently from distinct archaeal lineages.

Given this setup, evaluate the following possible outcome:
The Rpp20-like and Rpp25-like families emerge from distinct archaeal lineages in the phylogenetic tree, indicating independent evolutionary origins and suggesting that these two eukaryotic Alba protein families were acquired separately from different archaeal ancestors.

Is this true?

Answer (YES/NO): NO